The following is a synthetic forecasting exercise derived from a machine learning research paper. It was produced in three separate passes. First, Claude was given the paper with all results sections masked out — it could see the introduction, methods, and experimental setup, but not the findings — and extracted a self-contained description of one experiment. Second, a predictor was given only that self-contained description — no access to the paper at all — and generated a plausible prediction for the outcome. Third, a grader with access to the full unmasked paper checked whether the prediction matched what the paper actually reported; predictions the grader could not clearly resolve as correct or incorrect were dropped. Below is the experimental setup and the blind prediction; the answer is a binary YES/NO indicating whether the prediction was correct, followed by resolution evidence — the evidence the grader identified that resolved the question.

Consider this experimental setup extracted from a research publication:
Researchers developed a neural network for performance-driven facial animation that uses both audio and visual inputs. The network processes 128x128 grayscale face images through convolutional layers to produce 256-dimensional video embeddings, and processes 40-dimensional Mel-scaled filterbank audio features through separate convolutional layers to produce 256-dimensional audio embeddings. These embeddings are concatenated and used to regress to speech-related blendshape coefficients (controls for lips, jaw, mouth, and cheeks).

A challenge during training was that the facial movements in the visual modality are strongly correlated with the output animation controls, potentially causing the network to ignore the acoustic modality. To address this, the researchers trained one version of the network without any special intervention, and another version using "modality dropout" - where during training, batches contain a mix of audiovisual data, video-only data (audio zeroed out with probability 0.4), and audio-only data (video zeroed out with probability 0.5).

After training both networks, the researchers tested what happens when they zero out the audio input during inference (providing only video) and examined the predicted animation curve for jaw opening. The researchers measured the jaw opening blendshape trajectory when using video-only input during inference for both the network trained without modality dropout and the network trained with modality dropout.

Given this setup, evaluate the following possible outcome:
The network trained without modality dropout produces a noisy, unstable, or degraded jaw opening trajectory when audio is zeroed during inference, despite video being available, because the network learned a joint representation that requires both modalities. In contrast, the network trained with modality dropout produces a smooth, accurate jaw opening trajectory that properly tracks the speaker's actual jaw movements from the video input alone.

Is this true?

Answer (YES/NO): NO